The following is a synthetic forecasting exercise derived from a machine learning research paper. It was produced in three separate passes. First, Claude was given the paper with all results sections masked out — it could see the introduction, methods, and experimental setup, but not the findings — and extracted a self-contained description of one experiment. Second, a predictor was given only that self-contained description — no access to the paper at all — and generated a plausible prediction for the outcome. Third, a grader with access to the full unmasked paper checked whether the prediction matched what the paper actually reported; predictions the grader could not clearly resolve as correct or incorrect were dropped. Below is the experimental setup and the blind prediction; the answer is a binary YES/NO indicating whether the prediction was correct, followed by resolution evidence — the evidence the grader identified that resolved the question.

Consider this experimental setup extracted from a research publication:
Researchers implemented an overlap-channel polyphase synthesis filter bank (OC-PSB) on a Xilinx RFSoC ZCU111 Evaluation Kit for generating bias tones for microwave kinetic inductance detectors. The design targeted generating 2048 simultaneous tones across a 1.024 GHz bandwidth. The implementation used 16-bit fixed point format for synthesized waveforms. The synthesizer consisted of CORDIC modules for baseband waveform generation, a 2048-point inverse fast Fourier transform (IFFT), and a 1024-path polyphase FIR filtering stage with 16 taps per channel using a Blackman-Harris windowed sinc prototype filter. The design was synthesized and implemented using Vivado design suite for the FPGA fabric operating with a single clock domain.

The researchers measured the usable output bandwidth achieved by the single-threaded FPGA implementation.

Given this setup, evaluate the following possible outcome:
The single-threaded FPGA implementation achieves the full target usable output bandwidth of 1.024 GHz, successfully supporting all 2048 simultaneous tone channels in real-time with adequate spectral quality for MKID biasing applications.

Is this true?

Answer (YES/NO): NO